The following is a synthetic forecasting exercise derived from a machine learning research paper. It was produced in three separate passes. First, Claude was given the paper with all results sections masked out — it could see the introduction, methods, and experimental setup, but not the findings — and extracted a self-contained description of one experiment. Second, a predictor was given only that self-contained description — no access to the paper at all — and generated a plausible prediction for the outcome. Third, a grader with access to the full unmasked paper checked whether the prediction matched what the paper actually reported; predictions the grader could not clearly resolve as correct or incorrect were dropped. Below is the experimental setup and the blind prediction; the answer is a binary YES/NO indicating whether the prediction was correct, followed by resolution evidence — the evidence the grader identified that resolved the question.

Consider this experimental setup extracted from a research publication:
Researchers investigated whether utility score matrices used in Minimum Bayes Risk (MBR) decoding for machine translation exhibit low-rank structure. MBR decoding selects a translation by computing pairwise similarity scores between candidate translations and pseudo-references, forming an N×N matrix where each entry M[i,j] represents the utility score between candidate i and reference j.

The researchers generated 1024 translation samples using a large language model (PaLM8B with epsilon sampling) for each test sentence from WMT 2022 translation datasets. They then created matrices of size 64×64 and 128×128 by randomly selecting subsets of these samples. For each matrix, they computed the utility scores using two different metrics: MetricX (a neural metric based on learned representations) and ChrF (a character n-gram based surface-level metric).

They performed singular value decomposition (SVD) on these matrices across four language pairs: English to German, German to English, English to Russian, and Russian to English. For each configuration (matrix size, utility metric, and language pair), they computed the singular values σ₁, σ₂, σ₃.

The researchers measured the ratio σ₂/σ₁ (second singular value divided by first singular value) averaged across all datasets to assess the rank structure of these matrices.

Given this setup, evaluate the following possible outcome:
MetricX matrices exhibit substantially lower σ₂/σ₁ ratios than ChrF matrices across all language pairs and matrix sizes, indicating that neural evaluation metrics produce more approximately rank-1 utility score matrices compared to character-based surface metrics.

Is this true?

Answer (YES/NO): NO